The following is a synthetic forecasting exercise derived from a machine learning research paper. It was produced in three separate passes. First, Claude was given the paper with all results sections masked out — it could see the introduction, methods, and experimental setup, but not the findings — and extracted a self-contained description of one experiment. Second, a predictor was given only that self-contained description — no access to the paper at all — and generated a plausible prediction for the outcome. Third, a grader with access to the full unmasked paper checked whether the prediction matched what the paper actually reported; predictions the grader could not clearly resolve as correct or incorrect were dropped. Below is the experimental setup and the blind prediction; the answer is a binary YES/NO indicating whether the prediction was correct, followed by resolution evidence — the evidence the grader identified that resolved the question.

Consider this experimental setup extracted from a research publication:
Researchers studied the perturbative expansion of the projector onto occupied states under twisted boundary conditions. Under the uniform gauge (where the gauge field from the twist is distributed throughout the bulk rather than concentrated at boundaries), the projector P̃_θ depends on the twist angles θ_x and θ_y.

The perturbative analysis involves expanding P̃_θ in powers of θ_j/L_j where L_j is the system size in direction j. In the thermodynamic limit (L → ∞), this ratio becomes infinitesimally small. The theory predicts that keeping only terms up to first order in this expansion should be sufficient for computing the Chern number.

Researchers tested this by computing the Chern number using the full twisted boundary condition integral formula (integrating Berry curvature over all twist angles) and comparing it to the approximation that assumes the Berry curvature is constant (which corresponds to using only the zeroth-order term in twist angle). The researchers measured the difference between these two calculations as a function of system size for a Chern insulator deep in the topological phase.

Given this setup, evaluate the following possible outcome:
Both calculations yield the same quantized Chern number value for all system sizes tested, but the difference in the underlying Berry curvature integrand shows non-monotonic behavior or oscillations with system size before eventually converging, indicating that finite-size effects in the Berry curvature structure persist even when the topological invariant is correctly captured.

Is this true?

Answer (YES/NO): NO